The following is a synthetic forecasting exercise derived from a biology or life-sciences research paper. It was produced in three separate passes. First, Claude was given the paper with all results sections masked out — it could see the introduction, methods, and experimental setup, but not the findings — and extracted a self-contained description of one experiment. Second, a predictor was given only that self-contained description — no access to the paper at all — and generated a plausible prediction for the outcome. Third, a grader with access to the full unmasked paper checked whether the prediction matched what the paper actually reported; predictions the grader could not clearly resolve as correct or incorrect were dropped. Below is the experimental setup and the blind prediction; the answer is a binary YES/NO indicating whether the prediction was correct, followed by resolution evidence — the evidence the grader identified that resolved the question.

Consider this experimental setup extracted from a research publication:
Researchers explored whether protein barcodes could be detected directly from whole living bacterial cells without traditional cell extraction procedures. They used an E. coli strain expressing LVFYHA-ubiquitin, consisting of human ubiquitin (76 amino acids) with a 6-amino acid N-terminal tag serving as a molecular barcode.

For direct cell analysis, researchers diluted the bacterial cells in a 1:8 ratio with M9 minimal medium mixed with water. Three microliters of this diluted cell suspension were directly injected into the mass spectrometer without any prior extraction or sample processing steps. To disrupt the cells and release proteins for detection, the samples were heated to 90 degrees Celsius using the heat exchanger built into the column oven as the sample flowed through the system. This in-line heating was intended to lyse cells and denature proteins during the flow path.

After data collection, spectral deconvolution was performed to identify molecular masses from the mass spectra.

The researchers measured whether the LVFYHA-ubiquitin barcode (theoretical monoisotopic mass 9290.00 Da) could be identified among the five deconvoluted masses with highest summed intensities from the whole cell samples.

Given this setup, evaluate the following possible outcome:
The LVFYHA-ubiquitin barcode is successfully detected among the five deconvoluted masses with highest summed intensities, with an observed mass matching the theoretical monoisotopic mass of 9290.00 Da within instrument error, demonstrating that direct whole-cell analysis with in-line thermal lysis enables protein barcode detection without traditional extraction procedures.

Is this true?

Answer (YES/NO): YES